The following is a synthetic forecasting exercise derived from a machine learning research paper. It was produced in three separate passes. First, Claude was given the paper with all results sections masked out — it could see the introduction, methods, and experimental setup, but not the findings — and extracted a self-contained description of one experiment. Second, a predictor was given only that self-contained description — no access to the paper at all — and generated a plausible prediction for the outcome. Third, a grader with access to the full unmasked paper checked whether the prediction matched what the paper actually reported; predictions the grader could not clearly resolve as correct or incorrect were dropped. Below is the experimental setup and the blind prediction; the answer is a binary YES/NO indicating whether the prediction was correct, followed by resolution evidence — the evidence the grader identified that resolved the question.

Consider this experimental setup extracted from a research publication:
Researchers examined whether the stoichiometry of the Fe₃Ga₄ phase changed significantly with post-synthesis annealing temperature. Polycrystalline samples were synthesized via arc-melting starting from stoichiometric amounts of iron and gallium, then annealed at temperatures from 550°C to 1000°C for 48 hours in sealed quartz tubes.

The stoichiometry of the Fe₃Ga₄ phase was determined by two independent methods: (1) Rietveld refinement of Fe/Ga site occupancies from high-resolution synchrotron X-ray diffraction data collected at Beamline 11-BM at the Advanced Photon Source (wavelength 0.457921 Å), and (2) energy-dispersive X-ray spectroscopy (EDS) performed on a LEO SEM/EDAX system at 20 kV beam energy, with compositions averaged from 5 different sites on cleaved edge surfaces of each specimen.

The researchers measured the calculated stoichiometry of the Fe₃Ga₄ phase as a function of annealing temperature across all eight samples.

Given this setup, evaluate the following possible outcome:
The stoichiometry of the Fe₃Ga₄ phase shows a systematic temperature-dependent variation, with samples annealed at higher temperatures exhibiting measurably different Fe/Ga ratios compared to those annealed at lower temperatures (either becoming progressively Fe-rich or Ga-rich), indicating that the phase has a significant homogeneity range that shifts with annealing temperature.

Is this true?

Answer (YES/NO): NO